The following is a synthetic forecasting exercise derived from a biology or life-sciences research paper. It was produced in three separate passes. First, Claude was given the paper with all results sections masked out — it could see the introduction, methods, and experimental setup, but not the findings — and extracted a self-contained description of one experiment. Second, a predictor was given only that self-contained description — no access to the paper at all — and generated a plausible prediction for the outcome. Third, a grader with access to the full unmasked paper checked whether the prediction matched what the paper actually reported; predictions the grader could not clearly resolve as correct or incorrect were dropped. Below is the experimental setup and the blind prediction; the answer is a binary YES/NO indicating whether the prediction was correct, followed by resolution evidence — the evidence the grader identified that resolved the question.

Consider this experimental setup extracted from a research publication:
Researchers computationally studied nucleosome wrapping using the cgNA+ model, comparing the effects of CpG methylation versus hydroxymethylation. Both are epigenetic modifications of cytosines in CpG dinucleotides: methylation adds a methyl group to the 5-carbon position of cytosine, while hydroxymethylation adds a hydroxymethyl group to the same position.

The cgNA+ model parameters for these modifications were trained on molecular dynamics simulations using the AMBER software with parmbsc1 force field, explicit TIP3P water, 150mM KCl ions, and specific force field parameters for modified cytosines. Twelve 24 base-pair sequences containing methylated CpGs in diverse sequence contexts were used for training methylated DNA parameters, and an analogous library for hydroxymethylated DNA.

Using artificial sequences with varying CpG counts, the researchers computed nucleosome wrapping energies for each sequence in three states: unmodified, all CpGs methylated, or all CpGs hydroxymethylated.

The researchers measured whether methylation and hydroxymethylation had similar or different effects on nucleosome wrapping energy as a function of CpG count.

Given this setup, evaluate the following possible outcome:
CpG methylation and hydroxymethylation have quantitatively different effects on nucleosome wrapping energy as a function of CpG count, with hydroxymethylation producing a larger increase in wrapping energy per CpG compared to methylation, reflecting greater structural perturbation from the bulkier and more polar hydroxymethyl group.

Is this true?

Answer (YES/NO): NO